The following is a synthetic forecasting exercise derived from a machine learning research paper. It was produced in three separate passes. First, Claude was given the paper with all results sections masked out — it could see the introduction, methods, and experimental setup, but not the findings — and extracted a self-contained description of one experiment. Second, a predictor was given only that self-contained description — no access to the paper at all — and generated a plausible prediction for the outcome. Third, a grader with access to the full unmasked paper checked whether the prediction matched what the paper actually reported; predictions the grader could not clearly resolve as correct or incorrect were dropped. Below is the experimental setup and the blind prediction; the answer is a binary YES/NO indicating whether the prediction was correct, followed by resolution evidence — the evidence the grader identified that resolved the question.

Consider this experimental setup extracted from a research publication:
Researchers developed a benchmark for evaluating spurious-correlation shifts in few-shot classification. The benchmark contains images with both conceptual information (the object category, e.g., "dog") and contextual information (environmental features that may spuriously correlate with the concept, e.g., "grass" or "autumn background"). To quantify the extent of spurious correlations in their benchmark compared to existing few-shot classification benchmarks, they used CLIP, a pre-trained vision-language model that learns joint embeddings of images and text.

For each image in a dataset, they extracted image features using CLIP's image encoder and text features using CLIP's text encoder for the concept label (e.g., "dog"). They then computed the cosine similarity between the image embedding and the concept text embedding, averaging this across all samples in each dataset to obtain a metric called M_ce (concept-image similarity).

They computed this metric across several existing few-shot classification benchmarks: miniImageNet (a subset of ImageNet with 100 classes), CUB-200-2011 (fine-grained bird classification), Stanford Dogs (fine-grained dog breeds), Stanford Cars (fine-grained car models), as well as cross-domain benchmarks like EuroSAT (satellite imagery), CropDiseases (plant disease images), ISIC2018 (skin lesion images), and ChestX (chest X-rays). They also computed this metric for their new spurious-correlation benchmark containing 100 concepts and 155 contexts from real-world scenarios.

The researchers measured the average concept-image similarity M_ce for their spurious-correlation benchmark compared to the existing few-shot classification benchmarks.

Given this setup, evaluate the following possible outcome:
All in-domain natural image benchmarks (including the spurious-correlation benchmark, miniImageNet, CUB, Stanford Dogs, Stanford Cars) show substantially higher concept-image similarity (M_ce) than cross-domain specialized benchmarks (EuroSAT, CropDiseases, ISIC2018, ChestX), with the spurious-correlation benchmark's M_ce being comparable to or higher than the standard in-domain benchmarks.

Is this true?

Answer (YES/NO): NO